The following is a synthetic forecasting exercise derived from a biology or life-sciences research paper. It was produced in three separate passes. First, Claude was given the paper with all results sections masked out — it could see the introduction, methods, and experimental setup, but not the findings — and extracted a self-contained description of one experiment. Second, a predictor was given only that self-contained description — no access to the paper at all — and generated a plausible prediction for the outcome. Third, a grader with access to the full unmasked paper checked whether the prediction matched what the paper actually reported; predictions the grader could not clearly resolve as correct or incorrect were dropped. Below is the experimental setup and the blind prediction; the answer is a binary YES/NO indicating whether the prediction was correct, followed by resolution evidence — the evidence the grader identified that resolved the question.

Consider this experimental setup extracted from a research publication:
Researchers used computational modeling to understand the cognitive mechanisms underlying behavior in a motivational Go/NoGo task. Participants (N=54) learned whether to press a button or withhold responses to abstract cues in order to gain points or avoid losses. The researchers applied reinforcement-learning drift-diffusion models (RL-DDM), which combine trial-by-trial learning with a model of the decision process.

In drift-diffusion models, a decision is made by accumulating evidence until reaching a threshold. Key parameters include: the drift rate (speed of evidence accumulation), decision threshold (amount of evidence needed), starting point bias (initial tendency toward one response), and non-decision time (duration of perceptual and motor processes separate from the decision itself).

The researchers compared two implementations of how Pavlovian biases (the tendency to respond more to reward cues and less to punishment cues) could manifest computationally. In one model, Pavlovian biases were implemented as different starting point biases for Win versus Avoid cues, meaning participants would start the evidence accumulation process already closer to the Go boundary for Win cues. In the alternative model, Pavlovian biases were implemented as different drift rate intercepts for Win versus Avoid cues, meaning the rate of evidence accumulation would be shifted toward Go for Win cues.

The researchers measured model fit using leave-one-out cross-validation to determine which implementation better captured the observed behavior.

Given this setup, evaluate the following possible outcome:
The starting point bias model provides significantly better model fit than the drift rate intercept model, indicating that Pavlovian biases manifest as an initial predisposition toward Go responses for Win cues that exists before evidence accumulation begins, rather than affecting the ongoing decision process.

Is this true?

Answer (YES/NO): NO